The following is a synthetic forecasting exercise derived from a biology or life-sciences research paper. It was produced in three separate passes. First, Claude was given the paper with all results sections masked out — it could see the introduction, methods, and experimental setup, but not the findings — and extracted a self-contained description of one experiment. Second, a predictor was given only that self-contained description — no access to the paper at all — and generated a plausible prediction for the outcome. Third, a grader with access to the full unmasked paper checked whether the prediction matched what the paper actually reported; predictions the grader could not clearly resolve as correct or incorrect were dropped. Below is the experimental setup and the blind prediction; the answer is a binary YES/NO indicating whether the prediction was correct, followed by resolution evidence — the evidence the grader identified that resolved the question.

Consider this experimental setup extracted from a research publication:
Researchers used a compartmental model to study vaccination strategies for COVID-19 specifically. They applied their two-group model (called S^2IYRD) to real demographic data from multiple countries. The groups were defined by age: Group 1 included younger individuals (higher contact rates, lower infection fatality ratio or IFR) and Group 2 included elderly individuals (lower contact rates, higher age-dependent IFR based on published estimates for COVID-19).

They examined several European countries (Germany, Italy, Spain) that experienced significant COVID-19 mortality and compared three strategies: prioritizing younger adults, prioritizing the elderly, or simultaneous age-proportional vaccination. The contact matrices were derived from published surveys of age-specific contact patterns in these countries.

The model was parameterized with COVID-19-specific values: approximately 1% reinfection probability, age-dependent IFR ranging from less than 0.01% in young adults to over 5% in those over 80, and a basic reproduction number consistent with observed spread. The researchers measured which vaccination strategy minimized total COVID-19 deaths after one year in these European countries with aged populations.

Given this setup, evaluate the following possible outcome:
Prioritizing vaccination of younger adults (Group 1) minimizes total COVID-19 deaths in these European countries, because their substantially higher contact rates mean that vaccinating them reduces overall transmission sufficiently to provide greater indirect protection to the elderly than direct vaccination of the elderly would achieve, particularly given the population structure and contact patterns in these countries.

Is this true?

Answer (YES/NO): NO